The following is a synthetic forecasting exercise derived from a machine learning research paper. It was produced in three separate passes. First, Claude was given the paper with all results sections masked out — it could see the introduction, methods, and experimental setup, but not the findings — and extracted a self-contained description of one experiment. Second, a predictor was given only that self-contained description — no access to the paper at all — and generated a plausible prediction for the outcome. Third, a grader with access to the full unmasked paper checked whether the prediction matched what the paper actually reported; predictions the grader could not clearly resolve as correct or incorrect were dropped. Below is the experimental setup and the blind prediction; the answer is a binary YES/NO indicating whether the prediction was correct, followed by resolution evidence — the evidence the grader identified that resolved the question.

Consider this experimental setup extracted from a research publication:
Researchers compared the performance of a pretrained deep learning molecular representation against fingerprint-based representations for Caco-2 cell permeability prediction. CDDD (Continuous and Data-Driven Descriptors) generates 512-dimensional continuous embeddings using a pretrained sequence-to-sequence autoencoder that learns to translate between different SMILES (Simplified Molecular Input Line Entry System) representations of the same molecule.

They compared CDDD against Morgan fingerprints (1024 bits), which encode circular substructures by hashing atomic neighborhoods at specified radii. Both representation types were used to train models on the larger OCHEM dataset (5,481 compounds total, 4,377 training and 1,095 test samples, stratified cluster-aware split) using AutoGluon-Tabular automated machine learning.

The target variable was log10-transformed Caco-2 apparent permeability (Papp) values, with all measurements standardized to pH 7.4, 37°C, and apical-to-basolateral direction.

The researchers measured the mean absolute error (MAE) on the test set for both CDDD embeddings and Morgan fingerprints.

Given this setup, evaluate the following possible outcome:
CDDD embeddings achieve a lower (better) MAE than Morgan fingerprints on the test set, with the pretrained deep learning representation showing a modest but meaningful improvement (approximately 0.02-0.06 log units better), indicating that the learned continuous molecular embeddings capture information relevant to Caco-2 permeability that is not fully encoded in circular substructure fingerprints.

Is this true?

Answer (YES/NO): NO